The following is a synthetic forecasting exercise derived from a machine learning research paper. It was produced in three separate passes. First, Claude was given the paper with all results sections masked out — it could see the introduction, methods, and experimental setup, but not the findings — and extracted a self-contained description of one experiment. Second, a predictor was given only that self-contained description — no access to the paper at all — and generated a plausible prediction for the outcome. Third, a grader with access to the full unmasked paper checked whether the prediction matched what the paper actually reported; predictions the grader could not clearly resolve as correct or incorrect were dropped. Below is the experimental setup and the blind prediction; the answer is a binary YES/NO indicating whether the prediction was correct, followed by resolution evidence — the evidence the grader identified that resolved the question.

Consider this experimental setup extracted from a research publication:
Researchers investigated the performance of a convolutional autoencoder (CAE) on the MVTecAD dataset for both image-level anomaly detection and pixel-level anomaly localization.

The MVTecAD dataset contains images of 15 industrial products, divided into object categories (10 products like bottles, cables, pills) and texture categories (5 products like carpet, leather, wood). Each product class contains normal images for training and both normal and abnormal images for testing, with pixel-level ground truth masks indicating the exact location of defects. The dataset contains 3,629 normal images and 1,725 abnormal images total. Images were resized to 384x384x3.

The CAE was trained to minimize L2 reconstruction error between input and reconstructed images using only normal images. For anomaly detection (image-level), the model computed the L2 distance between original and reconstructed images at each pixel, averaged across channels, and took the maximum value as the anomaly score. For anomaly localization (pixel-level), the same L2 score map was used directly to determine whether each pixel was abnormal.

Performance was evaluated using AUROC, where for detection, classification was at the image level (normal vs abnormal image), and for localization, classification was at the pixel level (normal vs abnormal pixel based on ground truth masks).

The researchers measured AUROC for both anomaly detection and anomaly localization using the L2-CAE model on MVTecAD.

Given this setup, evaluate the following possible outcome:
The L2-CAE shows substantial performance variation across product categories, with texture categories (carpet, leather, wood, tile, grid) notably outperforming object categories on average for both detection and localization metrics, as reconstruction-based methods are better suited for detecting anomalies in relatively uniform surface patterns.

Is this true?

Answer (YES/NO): NO